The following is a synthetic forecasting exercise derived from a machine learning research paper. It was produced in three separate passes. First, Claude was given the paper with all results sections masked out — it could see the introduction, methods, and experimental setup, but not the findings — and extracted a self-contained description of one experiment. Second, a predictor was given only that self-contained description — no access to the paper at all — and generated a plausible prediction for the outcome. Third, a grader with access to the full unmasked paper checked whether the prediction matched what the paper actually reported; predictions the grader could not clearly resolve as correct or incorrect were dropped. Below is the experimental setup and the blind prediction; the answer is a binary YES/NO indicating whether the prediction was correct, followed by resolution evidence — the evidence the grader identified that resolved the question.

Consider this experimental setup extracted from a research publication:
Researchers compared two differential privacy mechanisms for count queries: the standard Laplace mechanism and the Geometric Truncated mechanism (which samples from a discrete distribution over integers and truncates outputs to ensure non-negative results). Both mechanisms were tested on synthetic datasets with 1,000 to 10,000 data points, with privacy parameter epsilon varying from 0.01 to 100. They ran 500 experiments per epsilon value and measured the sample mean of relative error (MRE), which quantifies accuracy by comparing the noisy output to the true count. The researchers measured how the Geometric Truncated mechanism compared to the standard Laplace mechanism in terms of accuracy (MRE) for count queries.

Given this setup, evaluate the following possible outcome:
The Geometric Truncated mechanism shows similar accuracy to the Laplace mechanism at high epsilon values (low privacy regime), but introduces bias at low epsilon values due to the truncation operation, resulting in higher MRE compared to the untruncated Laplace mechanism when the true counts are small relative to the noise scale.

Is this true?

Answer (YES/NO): NO